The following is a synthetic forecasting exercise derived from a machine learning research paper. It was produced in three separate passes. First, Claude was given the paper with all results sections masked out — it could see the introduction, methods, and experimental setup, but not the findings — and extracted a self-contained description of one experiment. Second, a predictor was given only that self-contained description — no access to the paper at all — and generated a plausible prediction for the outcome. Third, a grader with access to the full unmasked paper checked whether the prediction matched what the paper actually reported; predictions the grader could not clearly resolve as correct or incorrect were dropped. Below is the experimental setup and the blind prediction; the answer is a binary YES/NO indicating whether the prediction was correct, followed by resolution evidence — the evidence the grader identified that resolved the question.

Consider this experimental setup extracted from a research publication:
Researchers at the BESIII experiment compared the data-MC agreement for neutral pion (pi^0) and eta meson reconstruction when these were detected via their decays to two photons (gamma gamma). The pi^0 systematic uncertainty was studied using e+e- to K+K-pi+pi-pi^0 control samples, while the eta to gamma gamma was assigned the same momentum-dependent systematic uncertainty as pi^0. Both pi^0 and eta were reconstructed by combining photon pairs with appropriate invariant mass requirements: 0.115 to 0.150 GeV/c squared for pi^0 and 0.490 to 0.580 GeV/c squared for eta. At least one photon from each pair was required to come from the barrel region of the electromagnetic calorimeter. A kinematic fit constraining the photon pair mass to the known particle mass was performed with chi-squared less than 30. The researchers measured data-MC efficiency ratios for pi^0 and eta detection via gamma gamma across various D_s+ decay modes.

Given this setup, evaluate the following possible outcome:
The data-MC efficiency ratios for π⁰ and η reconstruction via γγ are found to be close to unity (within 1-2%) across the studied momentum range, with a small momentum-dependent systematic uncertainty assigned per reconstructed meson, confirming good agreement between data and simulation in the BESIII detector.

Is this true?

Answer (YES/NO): NO